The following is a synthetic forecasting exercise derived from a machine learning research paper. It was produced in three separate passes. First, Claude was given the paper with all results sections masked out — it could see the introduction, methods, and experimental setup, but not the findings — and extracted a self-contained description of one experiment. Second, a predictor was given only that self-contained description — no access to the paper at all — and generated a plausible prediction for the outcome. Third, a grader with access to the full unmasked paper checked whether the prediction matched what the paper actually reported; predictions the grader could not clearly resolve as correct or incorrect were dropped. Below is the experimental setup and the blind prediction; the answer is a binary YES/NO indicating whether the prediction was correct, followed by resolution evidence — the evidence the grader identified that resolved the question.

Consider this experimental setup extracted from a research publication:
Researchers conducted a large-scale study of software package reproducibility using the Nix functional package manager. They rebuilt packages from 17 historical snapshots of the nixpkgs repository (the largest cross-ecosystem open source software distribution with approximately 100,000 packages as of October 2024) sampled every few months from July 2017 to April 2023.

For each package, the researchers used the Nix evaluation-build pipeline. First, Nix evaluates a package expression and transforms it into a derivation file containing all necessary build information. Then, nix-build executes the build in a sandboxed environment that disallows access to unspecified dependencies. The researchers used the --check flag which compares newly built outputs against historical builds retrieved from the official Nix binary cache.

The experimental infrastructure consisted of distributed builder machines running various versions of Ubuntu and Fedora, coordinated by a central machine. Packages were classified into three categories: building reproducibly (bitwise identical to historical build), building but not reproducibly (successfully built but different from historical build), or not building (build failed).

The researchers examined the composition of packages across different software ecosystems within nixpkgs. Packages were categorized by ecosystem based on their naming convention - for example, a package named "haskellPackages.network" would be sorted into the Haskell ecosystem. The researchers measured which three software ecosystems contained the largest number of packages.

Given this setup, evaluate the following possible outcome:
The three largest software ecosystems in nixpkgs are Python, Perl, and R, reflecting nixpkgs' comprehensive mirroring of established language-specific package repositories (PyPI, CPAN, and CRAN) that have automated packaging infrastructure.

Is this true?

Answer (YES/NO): NO